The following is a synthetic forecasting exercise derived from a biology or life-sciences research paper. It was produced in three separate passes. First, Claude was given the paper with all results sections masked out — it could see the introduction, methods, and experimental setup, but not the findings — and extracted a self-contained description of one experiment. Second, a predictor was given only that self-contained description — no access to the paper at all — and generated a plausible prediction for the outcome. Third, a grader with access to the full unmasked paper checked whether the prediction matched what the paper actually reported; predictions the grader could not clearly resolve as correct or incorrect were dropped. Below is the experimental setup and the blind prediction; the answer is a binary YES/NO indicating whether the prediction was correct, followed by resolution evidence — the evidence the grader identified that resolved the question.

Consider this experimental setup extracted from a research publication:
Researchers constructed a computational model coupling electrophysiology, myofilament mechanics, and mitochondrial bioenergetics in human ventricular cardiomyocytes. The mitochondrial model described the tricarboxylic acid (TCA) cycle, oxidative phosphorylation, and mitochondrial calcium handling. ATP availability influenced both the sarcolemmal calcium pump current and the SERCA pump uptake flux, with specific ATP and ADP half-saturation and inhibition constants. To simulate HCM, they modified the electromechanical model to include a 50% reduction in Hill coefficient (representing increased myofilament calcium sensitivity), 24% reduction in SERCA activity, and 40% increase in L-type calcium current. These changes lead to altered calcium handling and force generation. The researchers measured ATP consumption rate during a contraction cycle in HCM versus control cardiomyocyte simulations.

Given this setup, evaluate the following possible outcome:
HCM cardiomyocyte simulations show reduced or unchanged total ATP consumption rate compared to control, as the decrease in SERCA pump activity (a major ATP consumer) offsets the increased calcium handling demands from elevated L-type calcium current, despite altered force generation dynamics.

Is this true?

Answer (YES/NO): NO